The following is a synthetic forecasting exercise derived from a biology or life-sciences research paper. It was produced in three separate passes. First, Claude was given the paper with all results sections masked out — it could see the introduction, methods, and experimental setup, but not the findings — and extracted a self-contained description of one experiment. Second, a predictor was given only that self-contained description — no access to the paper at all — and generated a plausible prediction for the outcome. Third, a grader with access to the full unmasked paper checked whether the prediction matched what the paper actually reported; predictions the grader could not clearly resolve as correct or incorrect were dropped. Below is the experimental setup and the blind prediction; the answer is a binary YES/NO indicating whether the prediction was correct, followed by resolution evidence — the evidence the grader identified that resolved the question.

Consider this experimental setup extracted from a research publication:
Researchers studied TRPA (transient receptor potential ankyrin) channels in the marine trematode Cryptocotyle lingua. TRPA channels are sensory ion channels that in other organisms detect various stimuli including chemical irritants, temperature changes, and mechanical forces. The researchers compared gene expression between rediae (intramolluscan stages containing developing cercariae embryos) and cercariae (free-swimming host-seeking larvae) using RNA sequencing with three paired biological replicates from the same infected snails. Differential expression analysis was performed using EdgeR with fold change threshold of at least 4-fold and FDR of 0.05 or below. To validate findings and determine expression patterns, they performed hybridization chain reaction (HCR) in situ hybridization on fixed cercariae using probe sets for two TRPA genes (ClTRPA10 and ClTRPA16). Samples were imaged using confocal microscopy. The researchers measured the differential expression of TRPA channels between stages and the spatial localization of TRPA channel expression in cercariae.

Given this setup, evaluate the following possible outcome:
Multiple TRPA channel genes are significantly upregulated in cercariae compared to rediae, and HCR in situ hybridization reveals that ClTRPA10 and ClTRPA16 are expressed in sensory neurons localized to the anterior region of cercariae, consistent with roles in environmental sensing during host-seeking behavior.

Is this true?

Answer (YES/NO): NO